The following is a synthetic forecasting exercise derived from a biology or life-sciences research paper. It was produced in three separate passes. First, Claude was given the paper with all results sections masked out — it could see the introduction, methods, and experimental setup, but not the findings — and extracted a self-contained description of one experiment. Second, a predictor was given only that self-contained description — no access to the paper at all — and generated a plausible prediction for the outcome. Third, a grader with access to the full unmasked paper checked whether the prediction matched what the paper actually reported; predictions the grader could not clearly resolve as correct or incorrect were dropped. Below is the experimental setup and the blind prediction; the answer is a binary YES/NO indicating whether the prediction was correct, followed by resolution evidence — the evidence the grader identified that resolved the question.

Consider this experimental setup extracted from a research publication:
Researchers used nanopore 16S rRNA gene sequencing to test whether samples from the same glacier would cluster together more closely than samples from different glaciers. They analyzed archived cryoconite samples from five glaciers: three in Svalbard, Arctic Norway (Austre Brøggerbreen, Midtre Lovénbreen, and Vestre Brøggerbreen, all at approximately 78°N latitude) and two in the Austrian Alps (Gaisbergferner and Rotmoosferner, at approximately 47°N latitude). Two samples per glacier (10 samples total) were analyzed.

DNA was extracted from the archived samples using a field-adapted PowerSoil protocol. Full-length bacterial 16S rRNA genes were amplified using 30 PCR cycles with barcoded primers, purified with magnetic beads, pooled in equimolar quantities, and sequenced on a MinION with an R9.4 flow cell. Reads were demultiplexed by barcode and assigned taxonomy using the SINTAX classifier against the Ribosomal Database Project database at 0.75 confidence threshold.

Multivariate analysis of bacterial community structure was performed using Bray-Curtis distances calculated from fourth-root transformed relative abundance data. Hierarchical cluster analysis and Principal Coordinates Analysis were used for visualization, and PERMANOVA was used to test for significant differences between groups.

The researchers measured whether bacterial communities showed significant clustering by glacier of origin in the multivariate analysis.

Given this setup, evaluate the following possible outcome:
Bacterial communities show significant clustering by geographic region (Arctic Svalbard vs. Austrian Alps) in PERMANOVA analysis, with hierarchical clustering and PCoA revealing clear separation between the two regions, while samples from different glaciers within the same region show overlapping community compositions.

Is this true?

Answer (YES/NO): NO